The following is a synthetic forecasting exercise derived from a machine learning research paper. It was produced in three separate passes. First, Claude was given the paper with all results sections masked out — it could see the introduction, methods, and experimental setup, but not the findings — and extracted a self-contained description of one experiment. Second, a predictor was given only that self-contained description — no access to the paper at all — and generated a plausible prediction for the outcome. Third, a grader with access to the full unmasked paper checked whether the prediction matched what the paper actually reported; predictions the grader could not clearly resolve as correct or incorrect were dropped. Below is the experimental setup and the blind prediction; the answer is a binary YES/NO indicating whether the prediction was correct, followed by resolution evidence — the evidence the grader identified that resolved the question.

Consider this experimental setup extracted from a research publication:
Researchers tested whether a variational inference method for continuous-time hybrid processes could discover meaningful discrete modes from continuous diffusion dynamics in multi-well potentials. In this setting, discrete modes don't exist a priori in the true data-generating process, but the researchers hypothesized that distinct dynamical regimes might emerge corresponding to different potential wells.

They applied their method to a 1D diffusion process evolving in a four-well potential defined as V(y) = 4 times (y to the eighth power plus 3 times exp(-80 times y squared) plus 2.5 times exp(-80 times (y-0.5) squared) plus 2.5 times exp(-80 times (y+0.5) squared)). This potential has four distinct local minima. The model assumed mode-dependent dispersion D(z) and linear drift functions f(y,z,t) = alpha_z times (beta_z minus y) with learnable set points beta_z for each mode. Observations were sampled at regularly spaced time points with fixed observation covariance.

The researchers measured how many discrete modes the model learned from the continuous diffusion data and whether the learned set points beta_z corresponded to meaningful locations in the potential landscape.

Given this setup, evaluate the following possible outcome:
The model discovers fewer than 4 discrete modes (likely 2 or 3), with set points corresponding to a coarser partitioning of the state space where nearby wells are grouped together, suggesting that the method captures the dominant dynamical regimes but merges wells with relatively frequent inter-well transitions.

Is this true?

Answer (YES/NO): NO